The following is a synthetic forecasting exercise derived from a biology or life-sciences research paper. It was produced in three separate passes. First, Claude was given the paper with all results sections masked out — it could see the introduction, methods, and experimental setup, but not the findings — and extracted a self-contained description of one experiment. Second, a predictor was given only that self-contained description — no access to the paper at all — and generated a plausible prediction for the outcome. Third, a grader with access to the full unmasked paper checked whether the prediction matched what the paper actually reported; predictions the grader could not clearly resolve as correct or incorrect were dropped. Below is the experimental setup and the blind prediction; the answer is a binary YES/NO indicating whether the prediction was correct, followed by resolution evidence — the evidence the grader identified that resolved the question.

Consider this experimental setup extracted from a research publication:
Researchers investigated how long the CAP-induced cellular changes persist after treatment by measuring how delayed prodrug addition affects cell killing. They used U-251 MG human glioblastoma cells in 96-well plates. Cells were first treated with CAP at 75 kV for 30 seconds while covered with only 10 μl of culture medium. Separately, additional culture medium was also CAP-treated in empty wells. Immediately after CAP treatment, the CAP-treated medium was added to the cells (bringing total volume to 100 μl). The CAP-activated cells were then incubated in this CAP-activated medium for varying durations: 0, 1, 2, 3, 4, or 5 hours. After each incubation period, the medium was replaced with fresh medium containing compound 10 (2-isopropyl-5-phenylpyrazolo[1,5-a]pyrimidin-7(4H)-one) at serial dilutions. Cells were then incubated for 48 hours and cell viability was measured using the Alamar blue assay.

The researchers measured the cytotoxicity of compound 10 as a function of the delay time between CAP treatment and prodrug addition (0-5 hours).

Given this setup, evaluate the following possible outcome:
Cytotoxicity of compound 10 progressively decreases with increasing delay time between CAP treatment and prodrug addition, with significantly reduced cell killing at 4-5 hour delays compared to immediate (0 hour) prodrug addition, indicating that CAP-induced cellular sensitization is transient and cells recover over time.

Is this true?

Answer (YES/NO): NO